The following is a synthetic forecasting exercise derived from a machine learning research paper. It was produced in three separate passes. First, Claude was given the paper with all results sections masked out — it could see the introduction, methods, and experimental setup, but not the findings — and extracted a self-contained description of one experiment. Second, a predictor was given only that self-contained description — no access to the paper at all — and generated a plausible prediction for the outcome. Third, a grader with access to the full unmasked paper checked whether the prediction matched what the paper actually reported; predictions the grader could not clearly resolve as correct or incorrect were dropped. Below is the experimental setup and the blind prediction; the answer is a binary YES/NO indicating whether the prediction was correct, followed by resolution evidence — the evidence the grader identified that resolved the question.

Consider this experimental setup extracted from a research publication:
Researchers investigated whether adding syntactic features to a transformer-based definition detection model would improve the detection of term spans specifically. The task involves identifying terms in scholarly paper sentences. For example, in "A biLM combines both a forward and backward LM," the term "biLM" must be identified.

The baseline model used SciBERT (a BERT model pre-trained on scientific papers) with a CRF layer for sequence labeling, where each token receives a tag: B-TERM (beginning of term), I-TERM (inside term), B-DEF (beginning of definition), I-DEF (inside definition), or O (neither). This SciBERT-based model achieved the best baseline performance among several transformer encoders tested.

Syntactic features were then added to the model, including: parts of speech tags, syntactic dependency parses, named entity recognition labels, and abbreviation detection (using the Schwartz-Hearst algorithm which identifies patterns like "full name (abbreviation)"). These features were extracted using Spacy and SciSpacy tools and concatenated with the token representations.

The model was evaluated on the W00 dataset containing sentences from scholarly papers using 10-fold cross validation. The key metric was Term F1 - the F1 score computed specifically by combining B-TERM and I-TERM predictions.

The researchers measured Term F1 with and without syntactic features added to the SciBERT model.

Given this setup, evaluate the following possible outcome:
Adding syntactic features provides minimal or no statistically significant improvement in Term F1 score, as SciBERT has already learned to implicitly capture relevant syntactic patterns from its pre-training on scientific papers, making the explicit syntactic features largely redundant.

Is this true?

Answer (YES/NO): NO